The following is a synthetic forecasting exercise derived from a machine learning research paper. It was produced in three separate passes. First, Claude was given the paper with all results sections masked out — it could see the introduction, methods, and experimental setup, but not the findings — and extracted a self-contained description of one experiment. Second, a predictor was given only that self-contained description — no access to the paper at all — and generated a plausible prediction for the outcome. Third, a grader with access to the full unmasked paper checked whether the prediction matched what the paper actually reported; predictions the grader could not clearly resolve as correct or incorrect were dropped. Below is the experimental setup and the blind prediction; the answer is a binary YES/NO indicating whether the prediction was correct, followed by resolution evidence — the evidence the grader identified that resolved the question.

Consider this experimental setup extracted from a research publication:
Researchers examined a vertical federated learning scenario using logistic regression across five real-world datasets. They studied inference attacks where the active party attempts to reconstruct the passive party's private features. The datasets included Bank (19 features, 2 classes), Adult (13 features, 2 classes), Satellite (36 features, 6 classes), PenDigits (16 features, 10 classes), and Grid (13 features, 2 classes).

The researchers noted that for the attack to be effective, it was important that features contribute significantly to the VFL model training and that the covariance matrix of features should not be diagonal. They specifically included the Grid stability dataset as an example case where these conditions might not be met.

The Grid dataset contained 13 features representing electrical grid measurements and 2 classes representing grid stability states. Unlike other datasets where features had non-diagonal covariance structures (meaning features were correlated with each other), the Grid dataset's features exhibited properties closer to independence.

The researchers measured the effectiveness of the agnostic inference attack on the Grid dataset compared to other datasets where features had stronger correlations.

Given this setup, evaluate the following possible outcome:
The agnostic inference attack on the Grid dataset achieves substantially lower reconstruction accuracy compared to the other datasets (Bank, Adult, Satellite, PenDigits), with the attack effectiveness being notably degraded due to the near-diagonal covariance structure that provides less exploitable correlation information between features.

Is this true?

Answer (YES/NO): YES